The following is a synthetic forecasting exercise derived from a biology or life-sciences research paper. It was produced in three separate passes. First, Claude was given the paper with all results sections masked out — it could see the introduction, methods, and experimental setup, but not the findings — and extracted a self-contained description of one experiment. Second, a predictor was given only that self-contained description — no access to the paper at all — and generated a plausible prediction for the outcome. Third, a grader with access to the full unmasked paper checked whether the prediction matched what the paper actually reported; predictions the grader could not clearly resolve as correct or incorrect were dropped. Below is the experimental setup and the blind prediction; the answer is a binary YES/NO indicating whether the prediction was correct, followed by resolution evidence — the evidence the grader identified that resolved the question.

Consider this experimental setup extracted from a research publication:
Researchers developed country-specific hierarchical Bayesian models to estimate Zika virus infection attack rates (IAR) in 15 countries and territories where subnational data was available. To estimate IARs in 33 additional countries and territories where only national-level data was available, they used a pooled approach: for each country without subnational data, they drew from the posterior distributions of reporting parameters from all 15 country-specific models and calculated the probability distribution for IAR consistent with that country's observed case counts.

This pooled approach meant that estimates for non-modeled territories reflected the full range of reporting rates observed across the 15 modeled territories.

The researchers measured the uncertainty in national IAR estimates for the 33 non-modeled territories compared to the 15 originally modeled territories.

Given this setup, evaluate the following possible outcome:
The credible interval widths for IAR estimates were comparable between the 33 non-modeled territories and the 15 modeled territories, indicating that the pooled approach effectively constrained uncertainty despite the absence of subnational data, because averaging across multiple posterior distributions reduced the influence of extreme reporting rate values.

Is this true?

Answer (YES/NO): NO